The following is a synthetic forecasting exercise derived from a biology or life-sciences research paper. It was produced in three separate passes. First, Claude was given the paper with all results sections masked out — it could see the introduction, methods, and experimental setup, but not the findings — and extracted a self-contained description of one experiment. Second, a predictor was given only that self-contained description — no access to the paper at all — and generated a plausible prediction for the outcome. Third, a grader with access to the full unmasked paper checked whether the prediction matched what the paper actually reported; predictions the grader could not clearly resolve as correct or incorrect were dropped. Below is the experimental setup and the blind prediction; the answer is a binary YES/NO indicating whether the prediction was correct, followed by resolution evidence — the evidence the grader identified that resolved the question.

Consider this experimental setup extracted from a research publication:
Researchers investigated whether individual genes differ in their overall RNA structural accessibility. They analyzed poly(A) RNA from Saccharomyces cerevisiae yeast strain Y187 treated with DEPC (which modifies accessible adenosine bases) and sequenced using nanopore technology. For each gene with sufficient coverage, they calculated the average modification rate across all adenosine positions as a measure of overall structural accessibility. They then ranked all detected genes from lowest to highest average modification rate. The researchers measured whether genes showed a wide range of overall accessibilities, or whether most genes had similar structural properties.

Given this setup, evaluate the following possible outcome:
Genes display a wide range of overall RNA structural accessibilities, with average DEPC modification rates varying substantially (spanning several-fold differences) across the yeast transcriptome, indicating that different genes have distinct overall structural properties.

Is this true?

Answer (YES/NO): YES